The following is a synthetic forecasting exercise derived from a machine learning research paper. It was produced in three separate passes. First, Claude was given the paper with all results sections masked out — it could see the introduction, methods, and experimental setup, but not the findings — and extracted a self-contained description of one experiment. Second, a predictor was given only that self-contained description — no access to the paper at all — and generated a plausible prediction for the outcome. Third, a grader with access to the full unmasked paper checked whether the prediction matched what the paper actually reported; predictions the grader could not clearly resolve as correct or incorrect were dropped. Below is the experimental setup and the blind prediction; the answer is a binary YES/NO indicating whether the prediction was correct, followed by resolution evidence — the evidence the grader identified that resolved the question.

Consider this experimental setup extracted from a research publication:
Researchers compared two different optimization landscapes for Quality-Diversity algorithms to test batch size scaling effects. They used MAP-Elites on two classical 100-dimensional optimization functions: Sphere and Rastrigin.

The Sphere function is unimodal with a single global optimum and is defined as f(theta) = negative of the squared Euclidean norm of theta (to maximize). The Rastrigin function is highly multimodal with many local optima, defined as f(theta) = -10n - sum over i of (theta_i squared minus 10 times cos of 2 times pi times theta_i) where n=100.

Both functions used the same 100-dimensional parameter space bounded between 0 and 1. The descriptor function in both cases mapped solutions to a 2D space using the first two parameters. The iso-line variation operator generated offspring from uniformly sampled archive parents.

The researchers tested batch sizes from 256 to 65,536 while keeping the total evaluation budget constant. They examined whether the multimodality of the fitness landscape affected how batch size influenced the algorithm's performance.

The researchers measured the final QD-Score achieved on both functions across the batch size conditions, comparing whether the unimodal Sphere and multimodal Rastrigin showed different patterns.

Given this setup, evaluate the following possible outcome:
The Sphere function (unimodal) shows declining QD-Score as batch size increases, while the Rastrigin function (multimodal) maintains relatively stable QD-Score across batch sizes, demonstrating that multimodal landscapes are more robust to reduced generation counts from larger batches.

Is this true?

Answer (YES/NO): NO